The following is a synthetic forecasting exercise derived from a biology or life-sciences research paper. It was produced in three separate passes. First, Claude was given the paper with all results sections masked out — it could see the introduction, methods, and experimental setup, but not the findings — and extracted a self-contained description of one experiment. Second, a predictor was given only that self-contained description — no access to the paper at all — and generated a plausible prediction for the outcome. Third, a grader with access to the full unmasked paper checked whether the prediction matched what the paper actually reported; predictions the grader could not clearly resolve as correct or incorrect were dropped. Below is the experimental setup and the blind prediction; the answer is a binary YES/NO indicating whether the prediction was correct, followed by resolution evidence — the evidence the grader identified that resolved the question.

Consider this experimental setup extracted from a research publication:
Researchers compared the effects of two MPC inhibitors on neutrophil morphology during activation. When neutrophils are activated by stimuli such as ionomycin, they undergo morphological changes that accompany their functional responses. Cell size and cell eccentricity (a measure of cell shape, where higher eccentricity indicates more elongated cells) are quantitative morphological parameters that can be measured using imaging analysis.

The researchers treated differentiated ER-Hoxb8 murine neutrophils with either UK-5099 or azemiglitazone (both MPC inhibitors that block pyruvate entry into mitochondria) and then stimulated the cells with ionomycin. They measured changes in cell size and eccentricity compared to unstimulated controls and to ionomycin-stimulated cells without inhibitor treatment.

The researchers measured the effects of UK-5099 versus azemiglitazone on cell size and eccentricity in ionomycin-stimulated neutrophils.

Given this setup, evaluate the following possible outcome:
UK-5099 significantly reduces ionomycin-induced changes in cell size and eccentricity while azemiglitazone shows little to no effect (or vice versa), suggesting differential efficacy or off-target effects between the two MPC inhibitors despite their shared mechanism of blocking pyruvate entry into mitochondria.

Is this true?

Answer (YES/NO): NO